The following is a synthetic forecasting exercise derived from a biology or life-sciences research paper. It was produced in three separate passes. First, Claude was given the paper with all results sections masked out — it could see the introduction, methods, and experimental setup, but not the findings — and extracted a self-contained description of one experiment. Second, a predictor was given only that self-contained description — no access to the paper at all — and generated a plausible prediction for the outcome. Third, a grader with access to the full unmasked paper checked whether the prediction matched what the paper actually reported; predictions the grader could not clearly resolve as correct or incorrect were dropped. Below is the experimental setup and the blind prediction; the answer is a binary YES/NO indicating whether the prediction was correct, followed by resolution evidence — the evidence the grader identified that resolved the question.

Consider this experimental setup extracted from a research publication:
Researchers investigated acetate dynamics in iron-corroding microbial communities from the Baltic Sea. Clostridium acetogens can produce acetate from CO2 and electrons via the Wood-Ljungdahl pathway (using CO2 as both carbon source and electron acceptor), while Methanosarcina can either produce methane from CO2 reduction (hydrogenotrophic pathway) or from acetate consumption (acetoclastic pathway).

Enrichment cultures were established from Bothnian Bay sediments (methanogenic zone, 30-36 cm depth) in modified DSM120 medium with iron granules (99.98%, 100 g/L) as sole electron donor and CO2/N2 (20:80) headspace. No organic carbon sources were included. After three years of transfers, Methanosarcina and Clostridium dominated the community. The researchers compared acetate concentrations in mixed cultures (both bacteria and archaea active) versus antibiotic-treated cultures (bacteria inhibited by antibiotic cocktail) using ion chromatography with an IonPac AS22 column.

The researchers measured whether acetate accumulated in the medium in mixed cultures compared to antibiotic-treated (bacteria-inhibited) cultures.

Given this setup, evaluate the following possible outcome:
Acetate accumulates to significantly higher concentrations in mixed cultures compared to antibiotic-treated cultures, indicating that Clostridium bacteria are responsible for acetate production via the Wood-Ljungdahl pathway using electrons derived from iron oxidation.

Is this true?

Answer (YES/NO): YES